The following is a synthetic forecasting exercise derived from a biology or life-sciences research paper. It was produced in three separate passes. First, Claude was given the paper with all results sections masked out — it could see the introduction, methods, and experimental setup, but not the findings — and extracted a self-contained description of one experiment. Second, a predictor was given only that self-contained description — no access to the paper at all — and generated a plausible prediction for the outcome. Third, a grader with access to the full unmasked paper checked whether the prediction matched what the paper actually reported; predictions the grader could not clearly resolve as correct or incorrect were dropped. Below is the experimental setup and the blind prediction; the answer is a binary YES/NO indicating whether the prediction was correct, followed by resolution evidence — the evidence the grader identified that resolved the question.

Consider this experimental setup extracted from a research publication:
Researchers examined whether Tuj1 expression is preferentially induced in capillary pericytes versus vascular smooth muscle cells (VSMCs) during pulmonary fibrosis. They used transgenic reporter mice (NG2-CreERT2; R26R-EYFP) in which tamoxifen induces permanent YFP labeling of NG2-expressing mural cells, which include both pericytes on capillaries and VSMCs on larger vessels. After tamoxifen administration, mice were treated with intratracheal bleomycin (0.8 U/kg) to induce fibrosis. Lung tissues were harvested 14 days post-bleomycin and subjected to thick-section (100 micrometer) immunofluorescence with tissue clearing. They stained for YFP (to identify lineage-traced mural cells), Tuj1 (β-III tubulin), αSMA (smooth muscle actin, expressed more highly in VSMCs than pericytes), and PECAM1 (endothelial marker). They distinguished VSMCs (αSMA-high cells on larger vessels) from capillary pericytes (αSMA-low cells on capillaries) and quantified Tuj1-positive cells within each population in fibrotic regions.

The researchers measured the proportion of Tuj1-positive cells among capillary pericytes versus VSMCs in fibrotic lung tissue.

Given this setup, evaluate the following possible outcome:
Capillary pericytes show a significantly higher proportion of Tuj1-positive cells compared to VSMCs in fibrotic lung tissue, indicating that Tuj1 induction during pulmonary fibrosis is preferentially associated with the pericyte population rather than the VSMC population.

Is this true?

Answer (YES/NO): YES